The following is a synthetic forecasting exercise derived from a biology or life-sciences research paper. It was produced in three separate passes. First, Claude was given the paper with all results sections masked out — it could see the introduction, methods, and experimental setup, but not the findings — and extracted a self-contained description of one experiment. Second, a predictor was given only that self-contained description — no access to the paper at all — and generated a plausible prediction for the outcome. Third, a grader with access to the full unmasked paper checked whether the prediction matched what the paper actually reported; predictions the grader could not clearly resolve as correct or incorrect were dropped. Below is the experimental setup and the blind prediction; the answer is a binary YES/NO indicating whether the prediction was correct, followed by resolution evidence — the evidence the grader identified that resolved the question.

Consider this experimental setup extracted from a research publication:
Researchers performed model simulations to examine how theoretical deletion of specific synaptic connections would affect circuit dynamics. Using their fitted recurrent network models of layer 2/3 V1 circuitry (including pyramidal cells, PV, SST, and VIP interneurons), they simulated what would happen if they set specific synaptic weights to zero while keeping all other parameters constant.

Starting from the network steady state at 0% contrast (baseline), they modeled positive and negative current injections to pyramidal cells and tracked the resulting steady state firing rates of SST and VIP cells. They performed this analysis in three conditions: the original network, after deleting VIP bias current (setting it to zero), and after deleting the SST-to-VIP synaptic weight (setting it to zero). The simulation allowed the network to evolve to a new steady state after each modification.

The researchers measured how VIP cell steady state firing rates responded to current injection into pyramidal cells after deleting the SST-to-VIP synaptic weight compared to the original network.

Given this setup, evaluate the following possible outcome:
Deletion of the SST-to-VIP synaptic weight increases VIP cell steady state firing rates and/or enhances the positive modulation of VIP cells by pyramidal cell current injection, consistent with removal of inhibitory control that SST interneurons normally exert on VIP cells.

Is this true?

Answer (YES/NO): YES